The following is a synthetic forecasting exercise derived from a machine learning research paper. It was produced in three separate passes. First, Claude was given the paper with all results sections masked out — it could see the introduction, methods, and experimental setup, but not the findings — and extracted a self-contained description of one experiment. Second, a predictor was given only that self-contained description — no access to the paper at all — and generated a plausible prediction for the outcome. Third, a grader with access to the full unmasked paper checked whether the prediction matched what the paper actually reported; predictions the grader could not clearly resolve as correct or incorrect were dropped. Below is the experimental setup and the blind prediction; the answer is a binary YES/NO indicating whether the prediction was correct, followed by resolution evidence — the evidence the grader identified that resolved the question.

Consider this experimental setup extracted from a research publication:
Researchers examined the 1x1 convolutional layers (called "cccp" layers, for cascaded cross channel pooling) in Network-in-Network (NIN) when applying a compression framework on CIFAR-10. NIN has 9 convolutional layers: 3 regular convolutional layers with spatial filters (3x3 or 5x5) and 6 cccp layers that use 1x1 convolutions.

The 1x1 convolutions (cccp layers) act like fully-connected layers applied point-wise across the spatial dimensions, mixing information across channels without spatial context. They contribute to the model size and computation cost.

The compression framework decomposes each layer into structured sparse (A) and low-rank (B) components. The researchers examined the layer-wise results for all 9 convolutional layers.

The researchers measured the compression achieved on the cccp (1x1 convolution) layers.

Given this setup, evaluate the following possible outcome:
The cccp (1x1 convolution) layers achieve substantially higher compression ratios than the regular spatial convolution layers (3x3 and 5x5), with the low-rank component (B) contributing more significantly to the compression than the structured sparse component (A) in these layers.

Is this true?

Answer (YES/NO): NO